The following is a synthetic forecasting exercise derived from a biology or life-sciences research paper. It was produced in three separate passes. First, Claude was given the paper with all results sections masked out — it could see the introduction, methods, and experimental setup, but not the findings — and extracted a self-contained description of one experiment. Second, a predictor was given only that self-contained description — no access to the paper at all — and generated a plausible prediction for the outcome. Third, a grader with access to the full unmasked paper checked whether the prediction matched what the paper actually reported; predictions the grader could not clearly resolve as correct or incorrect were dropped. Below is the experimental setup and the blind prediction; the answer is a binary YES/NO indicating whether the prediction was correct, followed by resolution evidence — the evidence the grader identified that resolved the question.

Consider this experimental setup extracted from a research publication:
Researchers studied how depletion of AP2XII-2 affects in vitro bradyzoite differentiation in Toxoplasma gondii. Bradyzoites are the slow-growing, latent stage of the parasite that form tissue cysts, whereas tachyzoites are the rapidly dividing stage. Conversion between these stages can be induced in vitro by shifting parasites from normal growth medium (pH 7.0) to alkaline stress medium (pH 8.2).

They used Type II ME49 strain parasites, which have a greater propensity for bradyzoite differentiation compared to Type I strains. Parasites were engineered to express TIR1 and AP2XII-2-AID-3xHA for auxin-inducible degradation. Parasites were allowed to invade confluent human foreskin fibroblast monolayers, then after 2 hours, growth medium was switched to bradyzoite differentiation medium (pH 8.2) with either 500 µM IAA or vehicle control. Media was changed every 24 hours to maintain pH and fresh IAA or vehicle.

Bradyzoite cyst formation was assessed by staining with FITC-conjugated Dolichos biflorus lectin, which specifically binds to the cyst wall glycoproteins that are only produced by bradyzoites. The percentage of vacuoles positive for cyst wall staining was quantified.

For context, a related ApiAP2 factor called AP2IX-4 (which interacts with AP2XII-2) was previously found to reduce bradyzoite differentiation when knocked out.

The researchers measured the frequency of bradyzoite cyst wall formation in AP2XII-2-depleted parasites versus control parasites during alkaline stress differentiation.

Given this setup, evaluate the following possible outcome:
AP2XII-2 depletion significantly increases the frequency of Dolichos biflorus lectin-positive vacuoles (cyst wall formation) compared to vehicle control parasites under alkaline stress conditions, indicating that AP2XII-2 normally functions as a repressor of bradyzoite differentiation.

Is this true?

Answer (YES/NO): YES